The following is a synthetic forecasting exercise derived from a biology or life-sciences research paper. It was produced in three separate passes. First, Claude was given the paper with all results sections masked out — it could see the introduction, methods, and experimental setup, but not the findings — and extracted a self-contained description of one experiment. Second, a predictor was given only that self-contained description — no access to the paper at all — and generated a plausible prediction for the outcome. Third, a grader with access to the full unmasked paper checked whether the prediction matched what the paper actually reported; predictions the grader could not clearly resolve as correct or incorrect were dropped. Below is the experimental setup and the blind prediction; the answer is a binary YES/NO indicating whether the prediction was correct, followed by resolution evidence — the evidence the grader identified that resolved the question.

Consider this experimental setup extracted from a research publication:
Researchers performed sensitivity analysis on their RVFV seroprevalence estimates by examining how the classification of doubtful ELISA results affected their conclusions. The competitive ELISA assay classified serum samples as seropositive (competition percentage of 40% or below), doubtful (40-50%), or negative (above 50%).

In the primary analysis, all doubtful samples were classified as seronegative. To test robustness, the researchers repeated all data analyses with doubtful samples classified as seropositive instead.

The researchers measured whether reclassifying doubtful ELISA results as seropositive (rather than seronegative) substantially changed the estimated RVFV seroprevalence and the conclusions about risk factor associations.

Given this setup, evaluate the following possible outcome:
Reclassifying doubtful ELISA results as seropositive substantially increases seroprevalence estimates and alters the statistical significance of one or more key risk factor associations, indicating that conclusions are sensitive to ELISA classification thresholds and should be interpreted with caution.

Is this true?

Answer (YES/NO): NO